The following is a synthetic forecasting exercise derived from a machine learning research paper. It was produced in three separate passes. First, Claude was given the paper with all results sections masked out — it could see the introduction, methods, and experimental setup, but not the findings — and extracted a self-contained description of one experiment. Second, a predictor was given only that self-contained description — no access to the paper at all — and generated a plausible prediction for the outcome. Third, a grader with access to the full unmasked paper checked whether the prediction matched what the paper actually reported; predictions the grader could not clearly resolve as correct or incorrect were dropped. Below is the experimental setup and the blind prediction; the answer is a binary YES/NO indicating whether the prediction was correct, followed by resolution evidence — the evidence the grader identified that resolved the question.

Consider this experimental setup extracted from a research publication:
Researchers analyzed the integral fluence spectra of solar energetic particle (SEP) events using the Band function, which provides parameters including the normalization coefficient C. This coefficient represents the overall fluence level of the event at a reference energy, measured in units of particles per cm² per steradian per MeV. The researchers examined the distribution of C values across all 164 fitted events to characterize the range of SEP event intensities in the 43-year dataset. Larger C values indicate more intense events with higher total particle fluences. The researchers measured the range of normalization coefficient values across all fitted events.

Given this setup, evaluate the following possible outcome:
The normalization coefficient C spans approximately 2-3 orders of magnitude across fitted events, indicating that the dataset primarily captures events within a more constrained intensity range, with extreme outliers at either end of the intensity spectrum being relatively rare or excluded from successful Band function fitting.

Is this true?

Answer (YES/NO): NO